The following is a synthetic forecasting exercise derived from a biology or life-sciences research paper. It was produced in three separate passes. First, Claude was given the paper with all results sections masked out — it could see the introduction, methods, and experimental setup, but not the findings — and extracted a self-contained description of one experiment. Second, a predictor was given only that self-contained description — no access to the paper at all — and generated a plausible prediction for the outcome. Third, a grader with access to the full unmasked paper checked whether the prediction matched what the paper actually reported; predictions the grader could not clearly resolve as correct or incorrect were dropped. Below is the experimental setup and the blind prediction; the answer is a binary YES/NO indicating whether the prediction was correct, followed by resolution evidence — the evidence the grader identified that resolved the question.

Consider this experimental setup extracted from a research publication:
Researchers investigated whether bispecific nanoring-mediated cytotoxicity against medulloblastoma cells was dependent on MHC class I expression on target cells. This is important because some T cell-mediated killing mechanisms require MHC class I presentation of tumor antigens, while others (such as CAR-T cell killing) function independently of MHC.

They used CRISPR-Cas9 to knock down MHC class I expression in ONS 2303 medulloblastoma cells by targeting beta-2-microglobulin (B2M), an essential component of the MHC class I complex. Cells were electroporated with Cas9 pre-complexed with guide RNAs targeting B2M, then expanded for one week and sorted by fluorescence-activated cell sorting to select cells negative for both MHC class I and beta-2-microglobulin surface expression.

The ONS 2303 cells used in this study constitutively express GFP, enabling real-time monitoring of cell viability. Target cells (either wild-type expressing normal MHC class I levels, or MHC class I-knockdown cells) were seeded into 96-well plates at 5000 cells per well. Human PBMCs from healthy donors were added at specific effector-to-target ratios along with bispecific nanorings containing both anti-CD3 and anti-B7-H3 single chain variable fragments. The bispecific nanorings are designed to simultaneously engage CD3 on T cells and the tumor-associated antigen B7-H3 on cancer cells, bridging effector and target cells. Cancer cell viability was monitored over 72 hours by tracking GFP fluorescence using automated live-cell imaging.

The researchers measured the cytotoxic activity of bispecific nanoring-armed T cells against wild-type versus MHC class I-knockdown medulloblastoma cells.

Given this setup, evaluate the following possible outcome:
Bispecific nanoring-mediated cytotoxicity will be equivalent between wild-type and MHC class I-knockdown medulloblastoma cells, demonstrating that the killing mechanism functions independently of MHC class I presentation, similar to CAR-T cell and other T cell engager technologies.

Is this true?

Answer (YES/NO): YES